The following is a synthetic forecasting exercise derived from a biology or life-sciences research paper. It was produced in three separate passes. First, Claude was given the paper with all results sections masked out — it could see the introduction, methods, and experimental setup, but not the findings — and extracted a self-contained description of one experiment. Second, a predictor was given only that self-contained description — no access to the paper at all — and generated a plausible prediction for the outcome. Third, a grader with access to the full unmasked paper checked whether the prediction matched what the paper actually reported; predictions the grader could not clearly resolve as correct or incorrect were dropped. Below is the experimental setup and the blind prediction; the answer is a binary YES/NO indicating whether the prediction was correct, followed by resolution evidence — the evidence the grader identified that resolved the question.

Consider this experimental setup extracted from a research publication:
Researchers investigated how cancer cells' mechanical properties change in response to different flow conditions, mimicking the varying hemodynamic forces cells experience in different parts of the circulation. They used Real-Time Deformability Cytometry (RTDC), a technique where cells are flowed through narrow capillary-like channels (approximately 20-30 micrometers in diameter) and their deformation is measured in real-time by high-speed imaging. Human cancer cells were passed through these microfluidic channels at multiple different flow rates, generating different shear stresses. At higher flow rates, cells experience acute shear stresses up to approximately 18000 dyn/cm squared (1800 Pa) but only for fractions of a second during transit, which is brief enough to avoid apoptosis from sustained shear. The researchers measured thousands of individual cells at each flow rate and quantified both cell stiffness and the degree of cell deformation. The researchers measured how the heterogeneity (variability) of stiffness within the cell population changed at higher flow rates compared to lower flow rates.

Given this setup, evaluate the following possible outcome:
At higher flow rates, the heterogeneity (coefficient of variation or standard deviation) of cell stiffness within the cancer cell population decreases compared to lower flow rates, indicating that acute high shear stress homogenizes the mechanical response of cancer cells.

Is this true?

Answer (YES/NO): NO